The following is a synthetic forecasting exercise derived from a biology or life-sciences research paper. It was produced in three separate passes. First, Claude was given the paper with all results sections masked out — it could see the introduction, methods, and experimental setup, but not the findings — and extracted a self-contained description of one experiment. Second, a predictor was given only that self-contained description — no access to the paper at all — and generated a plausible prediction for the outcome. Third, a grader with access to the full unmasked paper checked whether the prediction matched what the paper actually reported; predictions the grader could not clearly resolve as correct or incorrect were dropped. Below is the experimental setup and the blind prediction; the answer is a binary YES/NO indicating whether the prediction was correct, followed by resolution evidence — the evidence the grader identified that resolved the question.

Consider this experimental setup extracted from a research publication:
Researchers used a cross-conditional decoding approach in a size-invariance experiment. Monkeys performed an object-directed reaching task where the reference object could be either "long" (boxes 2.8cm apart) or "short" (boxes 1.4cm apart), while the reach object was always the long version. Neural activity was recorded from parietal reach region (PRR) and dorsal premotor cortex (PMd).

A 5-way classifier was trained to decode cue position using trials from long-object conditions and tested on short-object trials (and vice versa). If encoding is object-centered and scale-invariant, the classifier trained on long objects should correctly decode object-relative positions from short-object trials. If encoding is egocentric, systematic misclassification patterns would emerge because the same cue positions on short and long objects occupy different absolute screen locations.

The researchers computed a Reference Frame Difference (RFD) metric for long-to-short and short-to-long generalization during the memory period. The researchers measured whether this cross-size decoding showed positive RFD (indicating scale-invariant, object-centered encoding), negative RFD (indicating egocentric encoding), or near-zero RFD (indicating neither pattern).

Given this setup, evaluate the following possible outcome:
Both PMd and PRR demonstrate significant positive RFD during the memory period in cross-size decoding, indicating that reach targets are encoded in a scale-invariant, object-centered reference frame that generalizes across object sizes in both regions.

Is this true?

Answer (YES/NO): YES